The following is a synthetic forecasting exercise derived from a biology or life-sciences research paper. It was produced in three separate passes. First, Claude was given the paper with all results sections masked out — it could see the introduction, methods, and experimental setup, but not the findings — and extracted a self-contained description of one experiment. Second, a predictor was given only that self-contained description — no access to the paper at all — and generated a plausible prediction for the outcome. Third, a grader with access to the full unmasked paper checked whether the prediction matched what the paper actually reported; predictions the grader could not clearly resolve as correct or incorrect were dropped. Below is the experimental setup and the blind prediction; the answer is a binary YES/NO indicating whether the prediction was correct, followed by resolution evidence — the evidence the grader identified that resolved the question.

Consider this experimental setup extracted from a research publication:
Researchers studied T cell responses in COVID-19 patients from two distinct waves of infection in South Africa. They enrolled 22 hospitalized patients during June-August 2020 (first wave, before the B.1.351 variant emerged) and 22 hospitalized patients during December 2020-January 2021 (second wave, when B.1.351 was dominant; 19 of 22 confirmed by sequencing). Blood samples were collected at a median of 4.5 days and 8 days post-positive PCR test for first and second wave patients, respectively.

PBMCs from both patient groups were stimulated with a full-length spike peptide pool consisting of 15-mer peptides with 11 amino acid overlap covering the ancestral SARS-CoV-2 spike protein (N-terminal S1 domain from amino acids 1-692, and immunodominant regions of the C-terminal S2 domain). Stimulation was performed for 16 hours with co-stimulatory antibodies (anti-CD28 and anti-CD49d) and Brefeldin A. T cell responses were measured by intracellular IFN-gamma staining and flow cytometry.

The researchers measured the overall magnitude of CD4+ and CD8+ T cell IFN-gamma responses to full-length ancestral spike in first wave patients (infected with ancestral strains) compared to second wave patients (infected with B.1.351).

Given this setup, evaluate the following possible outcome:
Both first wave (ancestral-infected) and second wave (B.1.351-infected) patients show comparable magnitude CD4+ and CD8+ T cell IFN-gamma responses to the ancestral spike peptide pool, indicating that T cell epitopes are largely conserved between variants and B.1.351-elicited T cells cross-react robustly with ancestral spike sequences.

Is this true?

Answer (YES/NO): NO